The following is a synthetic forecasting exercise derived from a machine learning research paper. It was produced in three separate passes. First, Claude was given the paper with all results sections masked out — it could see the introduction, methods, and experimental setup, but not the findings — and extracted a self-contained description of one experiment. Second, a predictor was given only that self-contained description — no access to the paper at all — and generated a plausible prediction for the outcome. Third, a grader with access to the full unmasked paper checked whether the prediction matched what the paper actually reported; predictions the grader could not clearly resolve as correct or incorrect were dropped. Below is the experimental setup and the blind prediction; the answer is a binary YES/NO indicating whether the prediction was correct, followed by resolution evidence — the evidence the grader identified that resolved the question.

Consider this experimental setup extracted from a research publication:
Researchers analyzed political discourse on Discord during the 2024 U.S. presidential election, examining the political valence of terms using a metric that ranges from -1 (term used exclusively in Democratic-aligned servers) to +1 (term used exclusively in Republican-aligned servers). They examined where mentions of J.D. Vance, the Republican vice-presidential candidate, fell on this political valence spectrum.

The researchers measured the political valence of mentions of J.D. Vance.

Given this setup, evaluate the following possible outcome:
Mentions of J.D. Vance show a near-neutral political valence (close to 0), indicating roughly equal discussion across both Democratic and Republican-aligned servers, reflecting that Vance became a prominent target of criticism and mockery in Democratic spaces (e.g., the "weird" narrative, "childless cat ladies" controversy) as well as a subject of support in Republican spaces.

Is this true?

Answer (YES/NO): NO